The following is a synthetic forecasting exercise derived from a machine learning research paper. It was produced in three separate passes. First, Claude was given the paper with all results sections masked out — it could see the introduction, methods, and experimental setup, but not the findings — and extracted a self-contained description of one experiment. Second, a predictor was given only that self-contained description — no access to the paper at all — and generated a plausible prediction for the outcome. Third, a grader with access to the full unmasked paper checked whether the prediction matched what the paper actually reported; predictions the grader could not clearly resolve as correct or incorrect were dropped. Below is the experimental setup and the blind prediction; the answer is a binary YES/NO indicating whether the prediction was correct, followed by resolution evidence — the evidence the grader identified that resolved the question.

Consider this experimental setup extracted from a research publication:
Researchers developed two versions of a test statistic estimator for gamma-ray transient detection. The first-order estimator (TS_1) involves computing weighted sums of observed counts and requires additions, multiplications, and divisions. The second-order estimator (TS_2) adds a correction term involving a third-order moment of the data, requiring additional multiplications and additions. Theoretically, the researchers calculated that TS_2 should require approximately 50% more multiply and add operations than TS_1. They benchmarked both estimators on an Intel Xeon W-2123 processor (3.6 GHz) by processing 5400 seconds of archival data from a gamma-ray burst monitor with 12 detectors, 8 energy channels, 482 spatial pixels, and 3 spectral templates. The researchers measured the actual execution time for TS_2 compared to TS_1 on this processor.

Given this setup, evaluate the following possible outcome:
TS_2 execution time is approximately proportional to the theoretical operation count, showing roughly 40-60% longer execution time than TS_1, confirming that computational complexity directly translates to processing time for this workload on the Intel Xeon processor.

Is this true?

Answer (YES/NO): NO